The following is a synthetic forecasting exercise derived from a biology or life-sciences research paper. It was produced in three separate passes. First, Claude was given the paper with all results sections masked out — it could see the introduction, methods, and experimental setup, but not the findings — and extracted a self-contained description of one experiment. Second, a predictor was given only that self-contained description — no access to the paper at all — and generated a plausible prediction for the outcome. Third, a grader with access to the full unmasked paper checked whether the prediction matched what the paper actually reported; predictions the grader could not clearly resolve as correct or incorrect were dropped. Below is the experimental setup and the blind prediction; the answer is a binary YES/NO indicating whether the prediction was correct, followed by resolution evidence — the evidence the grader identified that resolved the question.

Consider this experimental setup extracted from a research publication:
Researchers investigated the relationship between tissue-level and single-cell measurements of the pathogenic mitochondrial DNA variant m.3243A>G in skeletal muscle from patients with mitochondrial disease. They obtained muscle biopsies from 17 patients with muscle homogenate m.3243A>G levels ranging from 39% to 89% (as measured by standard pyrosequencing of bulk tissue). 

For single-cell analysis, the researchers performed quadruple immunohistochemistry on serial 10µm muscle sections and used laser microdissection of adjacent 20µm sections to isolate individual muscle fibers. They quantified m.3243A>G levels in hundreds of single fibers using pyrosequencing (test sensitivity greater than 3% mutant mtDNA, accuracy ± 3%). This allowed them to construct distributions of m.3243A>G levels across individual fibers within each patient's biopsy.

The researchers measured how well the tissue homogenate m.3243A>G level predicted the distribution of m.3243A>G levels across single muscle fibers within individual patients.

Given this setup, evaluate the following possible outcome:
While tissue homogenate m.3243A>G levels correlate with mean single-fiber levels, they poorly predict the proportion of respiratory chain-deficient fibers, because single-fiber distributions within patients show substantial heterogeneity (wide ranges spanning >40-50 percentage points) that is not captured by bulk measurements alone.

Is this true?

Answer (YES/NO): YES